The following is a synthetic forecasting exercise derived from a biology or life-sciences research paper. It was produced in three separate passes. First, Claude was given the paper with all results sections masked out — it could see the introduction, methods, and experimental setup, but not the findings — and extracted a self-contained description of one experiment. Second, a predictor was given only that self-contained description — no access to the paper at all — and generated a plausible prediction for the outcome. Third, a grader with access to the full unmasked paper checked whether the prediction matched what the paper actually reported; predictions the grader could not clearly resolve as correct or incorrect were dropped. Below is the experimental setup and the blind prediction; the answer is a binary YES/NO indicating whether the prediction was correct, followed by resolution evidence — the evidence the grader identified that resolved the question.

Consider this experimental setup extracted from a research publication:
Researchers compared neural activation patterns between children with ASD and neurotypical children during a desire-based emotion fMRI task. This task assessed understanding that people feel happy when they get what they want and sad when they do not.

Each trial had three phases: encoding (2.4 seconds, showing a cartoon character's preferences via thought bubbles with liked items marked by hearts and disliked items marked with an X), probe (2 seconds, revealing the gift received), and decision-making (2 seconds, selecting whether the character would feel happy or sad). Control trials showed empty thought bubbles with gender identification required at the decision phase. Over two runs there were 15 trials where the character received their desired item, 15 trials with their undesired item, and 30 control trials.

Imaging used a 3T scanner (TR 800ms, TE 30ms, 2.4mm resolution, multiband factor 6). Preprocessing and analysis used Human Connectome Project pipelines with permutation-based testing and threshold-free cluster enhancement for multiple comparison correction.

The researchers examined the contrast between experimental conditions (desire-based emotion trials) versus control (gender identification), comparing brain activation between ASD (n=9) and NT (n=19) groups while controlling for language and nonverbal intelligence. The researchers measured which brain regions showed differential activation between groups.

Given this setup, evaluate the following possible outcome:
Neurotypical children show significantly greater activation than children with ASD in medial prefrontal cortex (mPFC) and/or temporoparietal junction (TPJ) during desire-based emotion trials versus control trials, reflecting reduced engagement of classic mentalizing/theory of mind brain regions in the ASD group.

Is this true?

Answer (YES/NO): YES